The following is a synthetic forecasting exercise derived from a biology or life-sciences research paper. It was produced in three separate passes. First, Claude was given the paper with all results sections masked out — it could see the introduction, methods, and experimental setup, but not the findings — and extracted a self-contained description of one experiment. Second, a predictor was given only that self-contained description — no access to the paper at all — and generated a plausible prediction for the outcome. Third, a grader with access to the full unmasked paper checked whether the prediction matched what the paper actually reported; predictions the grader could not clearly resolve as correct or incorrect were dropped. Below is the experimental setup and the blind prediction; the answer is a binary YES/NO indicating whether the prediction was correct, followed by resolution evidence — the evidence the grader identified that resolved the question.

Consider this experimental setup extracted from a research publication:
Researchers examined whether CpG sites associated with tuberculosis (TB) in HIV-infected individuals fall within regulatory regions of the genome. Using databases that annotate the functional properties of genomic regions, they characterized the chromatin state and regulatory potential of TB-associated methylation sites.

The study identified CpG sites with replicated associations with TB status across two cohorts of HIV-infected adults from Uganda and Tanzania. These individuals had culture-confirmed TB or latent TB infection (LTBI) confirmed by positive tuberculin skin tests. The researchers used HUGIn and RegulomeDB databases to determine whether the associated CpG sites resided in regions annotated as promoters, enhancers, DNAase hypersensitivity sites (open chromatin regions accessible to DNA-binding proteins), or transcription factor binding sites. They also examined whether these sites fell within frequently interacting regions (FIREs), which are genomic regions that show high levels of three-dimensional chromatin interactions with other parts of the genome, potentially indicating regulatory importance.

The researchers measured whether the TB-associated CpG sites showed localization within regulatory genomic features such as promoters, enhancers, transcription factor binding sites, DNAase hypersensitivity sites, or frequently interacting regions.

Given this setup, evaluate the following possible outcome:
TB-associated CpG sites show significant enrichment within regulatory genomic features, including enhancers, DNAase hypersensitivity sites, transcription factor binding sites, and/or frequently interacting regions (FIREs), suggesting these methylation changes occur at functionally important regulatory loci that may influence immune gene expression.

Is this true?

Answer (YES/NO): YES